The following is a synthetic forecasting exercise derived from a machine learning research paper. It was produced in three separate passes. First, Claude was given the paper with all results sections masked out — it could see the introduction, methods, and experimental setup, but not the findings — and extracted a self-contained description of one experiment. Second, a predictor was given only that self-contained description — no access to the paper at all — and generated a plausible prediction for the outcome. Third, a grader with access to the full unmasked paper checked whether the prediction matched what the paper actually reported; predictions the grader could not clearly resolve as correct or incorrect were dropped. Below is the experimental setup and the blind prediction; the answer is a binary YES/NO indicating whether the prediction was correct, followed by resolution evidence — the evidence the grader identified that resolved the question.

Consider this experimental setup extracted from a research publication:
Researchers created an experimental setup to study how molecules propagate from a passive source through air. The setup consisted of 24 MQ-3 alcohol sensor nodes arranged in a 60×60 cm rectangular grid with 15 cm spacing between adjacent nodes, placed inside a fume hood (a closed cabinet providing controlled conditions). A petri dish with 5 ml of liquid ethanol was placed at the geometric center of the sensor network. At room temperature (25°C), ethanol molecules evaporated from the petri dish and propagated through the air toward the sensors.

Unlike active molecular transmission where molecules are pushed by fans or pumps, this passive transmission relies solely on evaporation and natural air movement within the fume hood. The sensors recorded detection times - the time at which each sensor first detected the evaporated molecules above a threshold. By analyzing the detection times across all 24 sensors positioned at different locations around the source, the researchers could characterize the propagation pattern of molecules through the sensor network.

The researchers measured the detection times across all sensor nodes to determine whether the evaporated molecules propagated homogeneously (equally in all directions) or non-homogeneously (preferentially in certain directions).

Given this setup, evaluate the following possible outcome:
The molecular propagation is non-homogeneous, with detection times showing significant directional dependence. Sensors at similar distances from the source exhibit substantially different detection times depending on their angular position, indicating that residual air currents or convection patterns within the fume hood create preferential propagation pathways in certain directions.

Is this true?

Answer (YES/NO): YES